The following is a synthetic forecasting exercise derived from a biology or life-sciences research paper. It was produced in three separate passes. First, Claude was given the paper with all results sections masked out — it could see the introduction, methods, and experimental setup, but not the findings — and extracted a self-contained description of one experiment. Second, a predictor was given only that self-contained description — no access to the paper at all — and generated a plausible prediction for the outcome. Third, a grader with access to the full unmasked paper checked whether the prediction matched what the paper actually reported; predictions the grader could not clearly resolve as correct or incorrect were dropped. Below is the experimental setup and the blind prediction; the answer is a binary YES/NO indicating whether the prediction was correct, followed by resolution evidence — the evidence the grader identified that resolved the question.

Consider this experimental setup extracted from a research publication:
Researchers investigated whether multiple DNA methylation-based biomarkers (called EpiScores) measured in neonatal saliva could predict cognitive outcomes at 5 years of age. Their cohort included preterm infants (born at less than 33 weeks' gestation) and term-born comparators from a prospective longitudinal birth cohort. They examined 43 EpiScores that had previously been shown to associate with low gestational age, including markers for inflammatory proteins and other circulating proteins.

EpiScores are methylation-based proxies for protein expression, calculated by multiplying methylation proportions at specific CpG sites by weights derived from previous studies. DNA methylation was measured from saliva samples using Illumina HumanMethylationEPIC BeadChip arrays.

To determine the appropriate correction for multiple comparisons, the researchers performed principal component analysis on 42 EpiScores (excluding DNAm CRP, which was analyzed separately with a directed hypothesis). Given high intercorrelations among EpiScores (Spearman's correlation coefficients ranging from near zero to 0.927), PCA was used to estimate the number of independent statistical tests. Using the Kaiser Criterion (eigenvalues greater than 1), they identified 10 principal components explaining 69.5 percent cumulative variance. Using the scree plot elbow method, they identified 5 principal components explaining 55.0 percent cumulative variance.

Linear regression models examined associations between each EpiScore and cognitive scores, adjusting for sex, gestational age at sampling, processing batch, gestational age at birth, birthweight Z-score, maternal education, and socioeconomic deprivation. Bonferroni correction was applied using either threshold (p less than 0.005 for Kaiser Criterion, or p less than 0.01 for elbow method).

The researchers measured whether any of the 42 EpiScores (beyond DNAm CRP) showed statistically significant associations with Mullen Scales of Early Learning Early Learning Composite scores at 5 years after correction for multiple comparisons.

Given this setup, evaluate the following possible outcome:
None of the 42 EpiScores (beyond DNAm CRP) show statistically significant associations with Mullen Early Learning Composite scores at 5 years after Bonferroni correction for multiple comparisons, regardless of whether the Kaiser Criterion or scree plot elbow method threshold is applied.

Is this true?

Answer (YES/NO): NO